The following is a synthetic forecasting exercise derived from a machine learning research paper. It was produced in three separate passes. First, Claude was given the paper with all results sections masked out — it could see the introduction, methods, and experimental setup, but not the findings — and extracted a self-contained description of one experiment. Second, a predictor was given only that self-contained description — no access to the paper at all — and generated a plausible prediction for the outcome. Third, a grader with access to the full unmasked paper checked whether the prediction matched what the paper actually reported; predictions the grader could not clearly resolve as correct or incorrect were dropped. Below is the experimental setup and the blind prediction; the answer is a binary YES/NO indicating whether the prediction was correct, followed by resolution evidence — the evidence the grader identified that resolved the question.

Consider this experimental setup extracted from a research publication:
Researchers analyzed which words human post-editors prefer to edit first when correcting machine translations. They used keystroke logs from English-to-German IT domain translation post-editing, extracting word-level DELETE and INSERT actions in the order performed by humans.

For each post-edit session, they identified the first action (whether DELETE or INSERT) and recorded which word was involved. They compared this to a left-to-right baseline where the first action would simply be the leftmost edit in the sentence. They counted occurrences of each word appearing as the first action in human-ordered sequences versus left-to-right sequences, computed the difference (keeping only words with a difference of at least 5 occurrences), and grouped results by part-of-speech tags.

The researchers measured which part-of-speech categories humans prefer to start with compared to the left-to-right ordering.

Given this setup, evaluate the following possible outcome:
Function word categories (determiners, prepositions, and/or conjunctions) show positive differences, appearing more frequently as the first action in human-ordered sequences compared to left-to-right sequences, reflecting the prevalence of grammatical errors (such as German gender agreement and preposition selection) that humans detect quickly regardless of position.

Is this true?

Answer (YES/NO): NO